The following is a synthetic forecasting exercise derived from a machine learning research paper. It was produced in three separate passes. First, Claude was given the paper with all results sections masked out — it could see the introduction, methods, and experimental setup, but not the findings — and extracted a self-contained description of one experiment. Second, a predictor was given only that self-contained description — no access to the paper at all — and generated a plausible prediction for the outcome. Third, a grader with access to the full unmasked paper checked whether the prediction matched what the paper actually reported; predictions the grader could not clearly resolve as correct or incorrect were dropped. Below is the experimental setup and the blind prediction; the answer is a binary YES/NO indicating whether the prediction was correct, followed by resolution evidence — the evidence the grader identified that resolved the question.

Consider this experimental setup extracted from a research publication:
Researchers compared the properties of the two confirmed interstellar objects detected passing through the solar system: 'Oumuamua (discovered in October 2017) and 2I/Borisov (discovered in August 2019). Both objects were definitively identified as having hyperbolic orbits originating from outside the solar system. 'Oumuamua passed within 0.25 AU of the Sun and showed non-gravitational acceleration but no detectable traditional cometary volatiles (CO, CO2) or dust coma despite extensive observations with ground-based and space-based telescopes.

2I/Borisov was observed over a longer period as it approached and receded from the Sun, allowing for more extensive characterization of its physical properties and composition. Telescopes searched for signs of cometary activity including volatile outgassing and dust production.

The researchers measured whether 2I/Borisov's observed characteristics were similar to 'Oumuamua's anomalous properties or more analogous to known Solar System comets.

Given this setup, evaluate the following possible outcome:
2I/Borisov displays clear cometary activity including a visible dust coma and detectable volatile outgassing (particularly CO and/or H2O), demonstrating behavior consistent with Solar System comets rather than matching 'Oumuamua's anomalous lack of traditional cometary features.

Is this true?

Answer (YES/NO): YES